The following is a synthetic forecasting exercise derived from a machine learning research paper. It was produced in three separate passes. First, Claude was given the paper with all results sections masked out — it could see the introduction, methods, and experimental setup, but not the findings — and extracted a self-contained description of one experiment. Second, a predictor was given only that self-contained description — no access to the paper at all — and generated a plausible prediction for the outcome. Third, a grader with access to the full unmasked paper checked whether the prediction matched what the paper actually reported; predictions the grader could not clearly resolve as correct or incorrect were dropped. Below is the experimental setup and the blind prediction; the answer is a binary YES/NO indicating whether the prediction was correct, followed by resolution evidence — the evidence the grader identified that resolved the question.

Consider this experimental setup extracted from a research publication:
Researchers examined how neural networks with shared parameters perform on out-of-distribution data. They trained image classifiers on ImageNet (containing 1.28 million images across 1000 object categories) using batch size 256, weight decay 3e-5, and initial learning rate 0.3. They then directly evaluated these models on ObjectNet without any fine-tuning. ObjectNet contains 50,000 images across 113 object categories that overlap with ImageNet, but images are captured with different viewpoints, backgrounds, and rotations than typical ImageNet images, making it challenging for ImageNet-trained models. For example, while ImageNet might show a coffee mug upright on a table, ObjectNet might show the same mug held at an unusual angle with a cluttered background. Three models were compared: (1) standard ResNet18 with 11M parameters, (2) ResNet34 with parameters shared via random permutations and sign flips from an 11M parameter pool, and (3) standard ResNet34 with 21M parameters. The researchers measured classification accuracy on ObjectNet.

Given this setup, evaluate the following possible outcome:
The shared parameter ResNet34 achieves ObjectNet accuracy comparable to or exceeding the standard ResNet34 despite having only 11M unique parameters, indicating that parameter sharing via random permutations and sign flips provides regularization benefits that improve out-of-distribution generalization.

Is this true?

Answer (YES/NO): YES